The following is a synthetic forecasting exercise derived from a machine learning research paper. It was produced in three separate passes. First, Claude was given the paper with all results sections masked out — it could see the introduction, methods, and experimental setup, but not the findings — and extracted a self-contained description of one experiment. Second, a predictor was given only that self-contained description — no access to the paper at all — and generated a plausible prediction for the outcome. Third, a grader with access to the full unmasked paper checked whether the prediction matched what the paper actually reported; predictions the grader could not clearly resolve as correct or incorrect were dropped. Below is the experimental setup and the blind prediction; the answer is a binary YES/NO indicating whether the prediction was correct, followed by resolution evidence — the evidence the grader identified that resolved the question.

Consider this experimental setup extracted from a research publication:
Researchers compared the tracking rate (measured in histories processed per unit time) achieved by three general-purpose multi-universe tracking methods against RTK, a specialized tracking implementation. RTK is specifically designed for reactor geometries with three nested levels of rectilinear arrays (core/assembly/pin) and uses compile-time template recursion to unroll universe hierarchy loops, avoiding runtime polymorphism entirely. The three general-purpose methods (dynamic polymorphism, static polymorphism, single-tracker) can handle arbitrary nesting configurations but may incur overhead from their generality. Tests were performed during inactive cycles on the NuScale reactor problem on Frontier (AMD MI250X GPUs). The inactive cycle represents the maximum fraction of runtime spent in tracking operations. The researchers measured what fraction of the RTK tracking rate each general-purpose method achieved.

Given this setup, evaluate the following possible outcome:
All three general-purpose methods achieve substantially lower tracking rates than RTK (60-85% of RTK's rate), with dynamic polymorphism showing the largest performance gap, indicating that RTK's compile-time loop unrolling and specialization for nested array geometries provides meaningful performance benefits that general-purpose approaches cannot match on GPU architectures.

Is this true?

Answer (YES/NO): NO